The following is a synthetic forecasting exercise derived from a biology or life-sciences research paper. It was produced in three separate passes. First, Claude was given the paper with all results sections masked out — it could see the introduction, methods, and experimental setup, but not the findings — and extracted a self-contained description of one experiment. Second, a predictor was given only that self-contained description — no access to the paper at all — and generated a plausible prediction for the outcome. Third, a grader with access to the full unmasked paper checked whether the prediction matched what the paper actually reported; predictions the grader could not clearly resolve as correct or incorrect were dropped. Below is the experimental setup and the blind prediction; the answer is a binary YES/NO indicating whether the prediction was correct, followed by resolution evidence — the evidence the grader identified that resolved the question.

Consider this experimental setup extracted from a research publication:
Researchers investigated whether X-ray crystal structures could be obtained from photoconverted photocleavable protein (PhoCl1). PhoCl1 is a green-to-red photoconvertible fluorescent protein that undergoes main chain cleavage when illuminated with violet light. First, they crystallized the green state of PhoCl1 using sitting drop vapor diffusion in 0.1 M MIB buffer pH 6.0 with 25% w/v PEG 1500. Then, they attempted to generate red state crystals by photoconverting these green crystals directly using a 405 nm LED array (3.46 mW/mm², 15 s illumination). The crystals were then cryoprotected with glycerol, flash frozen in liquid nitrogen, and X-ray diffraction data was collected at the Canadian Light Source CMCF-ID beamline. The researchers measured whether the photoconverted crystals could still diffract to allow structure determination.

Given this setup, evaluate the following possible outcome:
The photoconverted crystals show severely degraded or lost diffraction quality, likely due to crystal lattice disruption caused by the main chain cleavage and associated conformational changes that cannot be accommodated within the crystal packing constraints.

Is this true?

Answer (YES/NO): NO